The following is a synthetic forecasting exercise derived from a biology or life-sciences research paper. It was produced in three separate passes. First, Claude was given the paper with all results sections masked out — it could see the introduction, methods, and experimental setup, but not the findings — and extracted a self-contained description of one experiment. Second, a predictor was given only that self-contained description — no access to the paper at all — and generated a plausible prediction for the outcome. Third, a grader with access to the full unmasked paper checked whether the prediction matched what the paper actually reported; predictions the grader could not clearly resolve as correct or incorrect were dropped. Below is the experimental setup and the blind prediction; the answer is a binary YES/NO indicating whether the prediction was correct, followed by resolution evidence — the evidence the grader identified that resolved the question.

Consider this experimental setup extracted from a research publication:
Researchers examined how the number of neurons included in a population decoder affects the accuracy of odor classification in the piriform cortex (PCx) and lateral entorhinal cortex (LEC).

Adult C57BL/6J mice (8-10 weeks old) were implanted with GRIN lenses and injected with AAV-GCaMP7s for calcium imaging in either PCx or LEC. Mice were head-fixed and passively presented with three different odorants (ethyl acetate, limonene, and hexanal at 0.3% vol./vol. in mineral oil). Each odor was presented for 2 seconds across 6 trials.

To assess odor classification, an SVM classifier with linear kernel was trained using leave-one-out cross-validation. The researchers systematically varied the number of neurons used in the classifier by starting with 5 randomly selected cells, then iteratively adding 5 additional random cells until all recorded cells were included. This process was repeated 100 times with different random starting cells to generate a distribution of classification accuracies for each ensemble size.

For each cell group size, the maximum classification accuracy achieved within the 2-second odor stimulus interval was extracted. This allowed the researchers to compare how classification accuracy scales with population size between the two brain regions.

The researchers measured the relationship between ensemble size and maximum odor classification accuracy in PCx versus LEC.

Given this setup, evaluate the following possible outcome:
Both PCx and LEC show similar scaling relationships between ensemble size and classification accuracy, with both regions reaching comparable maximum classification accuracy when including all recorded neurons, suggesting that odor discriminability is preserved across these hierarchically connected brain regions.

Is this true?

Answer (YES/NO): NO